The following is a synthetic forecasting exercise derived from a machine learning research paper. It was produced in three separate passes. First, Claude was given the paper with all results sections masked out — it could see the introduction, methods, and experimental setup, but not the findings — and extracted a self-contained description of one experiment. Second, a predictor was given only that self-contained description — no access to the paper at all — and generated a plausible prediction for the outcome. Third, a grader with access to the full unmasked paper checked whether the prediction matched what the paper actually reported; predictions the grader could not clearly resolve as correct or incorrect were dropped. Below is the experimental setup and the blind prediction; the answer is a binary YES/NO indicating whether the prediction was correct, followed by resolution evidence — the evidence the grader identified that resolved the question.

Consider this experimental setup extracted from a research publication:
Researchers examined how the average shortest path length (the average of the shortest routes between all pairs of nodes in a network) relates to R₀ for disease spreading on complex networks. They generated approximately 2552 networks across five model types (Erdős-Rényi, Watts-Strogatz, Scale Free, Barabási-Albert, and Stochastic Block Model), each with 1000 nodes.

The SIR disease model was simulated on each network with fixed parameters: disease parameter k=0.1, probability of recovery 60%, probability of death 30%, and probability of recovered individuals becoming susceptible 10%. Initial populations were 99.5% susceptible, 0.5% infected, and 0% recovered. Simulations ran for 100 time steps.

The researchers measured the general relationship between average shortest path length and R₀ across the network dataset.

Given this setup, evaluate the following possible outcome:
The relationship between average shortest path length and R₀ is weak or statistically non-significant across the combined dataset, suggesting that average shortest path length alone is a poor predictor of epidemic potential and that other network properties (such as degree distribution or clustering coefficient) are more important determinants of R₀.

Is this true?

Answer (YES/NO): NO